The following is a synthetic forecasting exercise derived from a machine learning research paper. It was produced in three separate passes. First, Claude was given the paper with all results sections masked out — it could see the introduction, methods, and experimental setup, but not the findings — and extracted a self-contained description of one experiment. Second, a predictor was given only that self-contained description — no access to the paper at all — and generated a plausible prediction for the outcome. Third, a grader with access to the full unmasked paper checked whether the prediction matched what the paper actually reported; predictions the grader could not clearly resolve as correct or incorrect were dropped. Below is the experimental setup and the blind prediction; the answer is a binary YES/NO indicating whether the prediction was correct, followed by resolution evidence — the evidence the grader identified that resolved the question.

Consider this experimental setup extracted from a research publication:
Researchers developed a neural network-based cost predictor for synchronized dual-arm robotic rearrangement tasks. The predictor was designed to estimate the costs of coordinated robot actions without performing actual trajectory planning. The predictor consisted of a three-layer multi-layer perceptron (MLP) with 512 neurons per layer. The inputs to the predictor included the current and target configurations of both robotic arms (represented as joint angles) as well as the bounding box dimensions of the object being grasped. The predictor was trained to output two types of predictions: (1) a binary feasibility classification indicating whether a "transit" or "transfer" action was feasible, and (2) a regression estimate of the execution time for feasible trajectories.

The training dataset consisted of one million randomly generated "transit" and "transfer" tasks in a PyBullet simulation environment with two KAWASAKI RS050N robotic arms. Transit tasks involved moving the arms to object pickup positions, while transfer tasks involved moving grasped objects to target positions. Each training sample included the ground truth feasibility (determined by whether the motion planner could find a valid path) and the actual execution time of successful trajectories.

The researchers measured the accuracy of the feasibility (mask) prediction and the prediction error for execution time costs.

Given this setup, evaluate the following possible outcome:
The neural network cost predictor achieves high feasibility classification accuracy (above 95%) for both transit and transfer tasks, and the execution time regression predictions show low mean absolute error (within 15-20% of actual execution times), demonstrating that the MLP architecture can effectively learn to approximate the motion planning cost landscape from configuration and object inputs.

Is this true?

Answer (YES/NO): NO